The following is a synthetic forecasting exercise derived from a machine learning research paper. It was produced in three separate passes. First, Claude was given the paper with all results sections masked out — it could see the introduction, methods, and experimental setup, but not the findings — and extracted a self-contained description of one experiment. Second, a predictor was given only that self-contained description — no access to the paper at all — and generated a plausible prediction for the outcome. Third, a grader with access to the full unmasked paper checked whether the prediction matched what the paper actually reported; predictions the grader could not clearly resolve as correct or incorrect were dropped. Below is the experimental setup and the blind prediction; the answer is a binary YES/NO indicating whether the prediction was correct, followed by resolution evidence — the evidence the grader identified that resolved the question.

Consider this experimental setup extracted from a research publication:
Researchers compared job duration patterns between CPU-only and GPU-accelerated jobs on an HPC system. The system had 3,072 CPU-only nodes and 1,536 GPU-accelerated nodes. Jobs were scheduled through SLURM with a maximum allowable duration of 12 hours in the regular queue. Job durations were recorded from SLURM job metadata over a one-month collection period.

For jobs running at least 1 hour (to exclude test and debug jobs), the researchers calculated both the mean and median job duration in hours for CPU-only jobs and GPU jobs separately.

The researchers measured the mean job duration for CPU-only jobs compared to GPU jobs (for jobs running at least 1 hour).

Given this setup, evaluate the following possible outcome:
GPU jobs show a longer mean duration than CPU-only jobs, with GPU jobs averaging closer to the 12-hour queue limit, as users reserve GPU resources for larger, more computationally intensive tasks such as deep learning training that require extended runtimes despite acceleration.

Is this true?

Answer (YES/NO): NO